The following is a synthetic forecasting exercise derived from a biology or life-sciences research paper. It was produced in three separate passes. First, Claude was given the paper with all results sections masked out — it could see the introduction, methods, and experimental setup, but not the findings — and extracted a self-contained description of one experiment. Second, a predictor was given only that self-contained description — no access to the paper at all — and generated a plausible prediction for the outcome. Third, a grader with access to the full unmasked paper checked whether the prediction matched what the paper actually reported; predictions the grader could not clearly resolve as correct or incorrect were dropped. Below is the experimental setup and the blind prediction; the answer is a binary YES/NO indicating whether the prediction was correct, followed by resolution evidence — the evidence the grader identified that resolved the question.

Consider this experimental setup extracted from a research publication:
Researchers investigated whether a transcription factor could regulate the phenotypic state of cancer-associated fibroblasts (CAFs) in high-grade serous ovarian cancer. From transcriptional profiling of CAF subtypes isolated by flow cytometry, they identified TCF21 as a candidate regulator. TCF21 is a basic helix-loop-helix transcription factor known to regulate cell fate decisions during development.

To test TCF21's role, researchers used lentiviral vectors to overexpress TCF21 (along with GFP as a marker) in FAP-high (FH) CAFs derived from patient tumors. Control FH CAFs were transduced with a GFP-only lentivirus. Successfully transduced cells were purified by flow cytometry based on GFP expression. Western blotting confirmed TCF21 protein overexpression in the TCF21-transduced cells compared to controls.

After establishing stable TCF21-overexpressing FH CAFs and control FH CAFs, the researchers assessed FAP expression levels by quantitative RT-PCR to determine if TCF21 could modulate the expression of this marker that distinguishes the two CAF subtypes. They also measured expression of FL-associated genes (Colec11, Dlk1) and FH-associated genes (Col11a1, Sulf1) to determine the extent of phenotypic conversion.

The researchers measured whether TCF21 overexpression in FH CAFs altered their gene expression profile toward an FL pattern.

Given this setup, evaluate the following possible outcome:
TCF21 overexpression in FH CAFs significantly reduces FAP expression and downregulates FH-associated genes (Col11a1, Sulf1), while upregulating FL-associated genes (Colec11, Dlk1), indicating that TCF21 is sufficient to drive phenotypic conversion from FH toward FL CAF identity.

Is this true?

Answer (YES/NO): YES